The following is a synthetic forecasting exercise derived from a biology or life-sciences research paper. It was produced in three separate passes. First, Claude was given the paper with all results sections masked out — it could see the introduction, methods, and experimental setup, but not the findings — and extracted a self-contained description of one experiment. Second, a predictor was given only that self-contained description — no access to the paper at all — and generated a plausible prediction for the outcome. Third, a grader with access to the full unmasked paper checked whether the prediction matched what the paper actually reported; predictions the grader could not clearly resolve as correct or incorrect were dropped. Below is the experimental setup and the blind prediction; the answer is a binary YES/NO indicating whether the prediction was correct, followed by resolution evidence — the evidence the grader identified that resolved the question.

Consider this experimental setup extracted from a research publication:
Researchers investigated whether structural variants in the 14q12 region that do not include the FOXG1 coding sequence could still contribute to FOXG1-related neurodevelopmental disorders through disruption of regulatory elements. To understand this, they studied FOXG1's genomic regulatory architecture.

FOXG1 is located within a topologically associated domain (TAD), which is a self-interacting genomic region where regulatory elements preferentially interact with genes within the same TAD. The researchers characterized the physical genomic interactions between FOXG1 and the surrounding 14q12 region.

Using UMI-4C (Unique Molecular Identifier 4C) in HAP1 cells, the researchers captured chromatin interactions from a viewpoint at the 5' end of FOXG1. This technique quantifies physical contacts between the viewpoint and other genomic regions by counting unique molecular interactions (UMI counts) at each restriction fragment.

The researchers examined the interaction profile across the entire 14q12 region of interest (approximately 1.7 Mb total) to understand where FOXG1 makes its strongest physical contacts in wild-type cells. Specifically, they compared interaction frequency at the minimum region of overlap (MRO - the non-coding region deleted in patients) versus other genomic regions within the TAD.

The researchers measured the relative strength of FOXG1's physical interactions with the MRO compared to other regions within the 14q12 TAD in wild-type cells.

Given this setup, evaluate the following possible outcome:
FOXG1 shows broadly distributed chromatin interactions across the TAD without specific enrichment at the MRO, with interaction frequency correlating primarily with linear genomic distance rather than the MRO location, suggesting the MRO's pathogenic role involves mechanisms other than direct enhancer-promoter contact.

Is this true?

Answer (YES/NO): NO